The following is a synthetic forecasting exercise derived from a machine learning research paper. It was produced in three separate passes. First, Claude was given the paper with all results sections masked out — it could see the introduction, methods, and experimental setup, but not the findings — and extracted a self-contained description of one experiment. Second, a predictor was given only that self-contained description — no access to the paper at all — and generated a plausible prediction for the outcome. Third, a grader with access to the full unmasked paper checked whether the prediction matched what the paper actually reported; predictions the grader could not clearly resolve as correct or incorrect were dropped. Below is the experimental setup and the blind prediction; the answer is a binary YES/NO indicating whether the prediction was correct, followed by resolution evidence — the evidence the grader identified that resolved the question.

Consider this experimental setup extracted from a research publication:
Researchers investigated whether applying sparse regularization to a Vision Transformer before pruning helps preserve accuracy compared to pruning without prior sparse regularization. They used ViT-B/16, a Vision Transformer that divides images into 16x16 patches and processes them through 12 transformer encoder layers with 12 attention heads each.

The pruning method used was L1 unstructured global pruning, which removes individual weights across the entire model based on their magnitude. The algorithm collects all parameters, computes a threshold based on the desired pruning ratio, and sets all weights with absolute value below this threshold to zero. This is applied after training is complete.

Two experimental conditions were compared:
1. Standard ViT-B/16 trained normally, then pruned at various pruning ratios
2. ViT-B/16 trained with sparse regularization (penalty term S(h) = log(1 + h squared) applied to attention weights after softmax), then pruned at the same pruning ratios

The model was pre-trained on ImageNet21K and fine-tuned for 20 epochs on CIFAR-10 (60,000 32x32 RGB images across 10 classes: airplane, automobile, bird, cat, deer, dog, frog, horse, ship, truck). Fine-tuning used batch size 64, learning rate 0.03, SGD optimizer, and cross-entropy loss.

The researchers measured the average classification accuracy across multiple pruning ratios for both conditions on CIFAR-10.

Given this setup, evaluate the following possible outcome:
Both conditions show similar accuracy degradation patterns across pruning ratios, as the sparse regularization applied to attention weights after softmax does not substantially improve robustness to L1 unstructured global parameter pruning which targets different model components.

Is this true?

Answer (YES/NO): NO